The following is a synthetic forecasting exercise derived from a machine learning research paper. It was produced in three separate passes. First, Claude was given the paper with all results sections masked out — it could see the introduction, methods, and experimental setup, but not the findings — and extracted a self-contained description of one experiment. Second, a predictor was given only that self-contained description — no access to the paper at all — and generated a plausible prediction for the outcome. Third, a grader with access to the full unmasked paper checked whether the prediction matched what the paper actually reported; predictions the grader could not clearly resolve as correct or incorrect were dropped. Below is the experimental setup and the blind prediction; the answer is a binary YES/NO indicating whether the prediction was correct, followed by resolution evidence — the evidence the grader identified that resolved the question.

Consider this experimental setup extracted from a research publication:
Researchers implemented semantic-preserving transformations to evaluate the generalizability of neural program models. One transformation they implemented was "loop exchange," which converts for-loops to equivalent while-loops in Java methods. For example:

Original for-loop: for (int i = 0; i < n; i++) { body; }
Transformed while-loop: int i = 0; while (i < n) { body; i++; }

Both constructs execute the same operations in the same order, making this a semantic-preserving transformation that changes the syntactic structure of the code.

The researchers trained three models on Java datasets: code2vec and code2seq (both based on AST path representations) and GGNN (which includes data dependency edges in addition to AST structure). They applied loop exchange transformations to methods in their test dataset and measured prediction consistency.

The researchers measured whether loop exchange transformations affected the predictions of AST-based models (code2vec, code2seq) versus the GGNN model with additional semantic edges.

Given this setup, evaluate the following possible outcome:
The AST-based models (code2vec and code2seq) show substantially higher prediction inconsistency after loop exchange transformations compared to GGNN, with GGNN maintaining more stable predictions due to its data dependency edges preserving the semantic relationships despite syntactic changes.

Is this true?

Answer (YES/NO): YES